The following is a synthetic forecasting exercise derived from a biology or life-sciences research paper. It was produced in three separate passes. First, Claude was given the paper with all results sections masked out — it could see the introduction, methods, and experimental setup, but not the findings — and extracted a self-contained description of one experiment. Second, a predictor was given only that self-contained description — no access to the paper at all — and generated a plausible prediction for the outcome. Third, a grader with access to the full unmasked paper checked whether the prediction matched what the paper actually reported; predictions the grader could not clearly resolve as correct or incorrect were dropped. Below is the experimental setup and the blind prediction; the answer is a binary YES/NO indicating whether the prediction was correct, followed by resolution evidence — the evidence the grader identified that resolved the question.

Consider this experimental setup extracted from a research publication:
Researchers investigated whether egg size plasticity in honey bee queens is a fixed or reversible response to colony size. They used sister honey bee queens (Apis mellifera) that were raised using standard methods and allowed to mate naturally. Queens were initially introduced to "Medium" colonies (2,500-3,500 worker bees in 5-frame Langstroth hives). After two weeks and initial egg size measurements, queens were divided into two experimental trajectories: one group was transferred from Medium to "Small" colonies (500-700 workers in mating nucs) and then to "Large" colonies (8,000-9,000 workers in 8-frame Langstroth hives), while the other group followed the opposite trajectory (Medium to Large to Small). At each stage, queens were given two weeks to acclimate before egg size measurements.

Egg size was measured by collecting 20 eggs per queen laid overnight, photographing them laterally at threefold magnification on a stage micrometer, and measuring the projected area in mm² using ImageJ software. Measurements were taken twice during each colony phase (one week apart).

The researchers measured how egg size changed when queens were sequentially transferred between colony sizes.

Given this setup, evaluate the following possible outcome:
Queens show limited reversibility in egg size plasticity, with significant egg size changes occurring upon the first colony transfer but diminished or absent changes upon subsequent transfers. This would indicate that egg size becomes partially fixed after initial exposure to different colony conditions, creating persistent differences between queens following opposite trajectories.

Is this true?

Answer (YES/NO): NO